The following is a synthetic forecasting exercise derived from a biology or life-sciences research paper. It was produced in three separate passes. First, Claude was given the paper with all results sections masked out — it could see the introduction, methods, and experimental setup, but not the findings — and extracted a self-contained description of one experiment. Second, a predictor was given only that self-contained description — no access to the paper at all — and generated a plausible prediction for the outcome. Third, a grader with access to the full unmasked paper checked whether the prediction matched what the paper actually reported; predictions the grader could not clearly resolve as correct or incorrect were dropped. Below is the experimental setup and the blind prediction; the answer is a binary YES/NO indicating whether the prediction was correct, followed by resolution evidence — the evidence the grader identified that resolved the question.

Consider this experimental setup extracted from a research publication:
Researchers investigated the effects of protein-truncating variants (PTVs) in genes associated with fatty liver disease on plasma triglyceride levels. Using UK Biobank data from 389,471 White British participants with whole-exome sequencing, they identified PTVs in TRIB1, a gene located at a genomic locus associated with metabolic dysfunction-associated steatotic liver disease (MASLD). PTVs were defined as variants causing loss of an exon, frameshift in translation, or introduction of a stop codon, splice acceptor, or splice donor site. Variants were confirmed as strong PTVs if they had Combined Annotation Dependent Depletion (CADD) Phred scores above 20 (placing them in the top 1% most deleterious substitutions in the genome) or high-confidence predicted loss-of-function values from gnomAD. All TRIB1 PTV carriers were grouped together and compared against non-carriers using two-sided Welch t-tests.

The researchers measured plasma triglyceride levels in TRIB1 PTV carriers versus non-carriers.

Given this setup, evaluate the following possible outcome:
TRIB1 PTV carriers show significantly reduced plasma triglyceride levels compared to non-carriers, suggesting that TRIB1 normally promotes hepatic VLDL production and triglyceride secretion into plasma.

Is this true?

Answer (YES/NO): NO